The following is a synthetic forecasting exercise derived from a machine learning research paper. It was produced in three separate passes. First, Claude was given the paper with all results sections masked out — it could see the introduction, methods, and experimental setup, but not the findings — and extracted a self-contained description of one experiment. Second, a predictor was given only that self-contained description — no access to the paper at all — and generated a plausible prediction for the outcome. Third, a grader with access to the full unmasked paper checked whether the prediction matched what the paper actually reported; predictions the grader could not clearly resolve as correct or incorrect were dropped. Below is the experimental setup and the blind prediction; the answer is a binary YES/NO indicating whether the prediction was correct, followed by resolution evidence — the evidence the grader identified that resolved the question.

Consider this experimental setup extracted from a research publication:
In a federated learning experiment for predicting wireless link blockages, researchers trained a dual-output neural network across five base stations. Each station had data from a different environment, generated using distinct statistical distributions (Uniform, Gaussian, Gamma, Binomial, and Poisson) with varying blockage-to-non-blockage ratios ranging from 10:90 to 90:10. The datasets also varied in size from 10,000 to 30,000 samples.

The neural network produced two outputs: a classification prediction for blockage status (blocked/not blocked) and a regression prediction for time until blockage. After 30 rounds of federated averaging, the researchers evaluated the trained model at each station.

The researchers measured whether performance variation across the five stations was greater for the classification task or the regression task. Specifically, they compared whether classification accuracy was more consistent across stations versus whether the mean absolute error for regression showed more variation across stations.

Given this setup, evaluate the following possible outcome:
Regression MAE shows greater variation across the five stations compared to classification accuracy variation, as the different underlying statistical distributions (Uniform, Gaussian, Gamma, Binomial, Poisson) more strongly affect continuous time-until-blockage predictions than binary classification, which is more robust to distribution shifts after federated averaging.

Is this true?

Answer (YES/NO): YES